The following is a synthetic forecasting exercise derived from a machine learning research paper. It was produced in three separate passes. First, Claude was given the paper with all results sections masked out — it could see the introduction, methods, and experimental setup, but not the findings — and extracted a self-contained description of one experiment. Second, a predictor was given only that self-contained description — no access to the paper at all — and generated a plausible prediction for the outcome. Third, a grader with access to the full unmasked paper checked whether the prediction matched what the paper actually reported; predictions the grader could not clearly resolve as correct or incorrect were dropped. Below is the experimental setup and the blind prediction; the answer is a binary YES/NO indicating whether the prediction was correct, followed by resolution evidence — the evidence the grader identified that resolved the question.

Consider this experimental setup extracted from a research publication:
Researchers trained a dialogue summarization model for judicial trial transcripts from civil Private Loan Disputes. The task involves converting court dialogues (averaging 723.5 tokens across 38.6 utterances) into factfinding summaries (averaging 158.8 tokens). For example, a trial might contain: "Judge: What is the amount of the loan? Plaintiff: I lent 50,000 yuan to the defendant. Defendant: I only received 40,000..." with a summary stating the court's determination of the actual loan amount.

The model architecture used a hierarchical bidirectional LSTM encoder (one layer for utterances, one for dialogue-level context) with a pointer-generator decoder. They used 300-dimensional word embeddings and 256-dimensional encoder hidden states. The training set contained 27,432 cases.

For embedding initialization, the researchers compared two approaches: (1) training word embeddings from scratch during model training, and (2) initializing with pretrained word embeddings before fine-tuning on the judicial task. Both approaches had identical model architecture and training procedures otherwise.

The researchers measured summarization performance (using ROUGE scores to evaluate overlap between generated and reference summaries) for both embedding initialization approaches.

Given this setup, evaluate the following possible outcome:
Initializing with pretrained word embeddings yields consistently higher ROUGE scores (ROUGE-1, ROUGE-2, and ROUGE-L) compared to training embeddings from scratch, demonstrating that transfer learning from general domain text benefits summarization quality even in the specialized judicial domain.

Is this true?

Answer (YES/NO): NO